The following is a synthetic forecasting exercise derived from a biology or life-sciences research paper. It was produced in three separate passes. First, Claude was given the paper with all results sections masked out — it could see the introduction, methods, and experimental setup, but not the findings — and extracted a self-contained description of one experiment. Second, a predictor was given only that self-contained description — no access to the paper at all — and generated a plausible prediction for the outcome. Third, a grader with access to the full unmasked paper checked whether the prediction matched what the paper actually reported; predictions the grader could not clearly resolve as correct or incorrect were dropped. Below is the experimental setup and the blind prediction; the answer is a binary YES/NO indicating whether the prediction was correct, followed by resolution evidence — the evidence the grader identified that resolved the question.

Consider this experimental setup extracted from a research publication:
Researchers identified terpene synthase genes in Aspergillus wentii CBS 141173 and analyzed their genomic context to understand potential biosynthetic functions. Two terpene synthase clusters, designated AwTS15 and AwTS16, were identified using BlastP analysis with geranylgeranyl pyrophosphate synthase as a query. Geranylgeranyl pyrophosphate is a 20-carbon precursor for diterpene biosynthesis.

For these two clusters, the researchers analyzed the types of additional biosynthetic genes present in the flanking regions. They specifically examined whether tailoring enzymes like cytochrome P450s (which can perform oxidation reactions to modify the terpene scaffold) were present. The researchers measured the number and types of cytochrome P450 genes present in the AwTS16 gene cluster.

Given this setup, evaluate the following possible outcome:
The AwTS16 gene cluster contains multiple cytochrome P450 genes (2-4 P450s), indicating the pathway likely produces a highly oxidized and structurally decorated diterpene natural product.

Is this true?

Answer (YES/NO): YES